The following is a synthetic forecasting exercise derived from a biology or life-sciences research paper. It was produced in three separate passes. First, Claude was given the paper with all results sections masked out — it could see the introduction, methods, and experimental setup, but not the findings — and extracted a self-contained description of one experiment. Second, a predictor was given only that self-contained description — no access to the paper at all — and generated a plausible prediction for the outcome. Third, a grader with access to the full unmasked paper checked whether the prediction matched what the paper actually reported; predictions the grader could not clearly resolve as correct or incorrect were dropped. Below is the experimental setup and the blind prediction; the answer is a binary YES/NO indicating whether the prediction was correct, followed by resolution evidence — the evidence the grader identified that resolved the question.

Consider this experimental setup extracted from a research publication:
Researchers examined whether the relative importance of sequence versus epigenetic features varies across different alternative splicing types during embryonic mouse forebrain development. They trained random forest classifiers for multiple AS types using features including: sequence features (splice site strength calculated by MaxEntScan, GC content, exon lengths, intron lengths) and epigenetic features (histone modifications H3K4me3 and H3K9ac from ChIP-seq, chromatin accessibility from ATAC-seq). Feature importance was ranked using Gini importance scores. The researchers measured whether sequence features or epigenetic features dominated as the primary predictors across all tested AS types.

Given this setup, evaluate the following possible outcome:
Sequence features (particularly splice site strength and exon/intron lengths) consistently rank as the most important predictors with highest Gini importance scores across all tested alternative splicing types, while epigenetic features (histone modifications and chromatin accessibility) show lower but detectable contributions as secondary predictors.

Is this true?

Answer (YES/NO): NO